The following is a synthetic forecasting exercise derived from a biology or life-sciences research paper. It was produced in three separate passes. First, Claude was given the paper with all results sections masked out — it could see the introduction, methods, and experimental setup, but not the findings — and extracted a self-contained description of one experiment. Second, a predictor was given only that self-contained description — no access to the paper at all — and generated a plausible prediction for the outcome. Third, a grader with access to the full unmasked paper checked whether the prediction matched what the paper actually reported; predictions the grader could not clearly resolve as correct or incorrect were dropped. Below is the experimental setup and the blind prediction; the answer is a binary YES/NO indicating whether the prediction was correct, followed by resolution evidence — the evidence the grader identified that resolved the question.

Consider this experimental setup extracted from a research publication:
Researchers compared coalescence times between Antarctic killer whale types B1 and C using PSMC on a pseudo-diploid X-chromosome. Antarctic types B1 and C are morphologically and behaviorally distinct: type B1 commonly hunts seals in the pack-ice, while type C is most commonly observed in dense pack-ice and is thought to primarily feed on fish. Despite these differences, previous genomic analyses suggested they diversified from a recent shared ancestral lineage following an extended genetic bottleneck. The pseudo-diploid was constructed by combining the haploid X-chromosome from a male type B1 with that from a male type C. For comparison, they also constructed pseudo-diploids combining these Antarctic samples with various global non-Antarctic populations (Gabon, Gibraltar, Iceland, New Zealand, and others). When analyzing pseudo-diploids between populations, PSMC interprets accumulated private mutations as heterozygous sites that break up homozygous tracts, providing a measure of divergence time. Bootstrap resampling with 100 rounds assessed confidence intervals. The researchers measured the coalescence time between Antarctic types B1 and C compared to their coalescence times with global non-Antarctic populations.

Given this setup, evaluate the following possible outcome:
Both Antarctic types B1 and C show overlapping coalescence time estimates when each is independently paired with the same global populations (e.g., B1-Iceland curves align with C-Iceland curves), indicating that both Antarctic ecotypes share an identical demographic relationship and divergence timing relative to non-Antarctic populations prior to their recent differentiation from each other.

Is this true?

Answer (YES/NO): NO